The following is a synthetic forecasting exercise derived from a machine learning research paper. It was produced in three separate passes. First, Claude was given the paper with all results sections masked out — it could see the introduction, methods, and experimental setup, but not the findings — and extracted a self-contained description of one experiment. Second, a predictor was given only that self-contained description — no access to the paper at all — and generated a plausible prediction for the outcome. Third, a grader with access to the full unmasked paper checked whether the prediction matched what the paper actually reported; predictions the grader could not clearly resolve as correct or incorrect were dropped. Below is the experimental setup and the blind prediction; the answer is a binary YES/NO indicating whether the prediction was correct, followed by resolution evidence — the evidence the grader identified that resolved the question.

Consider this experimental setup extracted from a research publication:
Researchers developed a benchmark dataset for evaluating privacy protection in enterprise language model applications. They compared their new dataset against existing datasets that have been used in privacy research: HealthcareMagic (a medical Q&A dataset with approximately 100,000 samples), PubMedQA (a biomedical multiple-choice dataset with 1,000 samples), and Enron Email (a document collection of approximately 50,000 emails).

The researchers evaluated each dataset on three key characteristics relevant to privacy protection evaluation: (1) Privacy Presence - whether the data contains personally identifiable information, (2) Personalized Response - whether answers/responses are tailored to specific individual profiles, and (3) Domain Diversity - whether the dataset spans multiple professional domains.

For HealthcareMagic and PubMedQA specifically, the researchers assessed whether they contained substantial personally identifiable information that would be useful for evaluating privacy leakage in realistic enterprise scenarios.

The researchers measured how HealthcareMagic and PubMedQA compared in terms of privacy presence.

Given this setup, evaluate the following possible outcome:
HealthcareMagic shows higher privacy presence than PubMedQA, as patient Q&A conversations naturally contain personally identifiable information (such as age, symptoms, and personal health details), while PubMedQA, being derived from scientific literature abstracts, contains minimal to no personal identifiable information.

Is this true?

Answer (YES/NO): NO